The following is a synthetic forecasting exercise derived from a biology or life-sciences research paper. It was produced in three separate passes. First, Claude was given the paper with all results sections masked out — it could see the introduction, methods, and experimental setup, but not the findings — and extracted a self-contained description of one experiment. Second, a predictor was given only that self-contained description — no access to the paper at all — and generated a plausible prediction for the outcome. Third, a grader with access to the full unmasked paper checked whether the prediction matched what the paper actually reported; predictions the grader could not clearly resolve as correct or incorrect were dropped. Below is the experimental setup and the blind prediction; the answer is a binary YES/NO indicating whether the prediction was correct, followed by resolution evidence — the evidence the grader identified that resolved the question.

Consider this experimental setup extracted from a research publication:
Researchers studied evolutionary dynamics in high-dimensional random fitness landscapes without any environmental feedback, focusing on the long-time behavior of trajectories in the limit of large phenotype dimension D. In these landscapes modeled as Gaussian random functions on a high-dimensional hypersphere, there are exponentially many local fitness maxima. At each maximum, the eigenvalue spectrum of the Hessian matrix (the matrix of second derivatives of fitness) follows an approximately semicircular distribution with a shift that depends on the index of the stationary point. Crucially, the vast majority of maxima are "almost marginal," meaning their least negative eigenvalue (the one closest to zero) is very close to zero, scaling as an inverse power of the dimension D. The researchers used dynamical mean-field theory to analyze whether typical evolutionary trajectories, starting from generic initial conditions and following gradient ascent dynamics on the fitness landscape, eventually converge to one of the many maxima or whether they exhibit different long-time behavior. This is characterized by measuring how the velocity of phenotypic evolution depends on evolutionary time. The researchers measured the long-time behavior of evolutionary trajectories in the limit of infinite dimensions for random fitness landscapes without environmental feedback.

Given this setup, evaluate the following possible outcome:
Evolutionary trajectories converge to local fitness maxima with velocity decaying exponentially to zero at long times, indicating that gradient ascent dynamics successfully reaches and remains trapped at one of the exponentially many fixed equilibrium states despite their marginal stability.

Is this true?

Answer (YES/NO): NO